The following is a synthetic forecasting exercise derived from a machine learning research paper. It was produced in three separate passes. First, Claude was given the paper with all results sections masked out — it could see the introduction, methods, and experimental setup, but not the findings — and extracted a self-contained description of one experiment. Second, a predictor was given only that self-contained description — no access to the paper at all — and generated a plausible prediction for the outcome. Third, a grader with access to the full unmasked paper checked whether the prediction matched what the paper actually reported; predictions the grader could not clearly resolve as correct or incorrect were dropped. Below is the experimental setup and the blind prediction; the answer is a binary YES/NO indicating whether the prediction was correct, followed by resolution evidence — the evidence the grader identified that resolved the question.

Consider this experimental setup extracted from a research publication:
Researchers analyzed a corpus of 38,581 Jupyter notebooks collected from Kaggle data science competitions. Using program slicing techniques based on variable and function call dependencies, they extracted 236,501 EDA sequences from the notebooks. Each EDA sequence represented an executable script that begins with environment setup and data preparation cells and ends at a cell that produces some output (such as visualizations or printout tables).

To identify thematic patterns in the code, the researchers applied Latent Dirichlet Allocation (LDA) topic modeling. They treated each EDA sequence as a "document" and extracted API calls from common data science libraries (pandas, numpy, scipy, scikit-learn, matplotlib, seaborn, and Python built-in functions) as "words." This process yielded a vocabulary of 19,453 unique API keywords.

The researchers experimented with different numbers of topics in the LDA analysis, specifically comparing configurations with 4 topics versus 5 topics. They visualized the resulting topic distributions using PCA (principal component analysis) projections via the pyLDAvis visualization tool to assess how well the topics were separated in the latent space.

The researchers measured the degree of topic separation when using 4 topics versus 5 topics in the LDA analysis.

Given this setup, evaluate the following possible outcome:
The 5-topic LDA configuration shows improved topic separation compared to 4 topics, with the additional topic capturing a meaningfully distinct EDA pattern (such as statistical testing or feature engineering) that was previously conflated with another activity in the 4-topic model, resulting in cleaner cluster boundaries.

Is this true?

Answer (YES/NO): NO